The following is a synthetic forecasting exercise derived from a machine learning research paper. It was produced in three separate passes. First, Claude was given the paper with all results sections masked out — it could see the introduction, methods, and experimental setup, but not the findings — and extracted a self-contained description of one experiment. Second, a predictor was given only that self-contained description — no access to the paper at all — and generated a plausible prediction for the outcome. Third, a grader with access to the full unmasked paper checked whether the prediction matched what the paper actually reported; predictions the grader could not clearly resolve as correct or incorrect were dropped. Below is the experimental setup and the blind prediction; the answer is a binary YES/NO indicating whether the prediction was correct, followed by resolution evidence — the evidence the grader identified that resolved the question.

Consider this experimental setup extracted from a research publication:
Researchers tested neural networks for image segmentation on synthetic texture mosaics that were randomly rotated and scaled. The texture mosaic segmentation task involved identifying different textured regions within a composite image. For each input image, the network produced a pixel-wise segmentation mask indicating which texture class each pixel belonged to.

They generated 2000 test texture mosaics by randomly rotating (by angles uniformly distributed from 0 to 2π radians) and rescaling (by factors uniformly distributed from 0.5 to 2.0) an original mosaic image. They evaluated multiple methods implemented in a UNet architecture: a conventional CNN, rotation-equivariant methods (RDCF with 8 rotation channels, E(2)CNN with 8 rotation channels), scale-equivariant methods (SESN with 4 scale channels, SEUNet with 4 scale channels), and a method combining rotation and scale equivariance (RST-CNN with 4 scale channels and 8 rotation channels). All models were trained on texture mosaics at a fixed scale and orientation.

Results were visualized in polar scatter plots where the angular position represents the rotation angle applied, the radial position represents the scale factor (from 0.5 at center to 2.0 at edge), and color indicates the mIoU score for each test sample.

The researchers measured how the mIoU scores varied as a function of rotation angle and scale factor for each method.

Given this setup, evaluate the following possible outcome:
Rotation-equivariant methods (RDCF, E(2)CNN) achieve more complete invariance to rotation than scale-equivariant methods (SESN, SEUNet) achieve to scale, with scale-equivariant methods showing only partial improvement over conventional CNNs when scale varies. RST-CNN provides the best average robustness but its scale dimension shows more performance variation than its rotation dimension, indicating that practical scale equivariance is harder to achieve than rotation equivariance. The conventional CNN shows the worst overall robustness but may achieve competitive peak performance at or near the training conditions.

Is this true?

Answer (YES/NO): NO